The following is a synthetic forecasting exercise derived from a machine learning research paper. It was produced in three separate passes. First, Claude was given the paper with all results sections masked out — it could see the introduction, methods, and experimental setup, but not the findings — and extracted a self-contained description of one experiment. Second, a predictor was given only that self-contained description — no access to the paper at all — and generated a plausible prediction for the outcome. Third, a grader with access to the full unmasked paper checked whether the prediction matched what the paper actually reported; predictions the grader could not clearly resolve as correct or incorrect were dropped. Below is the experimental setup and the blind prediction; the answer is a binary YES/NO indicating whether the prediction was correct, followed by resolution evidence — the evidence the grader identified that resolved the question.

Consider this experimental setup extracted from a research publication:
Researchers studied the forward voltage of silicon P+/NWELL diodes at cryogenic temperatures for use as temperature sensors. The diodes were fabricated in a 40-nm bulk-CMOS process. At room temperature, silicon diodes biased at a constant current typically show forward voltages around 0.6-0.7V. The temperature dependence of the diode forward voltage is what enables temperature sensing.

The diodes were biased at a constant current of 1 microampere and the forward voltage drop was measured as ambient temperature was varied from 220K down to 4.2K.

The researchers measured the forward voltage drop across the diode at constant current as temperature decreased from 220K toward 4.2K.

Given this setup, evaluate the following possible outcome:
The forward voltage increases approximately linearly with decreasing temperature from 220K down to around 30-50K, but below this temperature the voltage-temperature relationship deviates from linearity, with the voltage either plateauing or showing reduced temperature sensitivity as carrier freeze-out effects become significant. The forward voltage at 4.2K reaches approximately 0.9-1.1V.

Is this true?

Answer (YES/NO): NO